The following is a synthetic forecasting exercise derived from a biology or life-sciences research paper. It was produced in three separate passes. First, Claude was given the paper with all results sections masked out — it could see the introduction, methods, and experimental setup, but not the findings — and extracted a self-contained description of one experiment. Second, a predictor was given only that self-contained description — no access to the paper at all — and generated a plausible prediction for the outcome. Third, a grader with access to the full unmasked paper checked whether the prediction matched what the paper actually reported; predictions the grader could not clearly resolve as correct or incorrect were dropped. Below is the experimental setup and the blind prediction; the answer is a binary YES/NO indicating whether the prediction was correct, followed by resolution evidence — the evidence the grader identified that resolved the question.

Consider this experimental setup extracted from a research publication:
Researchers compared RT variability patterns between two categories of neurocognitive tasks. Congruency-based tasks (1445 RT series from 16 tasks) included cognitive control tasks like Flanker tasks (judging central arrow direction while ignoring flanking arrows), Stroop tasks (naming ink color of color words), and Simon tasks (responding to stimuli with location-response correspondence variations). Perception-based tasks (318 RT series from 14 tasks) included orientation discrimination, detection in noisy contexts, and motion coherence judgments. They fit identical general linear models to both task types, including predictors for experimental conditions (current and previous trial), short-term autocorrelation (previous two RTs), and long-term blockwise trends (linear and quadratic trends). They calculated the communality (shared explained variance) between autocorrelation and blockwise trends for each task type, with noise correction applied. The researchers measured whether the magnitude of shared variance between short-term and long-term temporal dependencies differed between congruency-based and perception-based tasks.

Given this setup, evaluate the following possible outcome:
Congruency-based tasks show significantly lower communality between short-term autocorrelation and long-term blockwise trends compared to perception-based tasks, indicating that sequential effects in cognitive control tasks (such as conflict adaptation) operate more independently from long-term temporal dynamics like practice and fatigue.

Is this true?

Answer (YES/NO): NO